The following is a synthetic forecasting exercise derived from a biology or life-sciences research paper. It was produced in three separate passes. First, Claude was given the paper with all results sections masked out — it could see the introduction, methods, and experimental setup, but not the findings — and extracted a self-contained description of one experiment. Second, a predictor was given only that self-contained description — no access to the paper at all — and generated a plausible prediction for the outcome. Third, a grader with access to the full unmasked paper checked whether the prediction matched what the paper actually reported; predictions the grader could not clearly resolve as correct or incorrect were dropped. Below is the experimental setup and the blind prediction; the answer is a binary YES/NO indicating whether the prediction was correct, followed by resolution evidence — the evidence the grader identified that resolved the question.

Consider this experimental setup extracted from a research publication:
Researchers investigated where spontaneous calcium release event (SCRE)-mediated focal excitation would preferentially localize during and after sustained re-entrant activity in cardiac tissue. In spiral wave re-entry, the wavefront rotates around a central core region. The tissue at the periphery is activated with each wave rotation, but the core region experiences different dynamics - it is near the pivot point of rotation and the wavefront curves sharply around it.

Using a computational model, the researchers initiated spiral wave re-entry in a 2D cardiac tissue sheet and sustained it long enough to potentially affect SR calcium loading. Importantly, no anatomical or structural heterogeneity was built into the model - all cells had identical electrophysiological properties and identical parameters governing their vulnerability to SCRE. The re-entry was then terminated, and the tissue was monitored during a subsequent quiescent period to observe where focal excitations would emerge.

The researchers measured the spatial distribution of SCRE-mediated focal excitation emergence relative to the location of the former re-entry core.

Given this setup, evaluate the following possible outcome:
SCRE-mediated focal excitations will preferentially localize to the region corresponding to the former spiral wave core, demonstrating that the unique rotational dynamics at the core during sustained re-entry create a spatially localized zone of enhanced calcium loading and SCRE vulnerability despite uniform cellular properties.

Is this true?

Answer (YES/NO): YES